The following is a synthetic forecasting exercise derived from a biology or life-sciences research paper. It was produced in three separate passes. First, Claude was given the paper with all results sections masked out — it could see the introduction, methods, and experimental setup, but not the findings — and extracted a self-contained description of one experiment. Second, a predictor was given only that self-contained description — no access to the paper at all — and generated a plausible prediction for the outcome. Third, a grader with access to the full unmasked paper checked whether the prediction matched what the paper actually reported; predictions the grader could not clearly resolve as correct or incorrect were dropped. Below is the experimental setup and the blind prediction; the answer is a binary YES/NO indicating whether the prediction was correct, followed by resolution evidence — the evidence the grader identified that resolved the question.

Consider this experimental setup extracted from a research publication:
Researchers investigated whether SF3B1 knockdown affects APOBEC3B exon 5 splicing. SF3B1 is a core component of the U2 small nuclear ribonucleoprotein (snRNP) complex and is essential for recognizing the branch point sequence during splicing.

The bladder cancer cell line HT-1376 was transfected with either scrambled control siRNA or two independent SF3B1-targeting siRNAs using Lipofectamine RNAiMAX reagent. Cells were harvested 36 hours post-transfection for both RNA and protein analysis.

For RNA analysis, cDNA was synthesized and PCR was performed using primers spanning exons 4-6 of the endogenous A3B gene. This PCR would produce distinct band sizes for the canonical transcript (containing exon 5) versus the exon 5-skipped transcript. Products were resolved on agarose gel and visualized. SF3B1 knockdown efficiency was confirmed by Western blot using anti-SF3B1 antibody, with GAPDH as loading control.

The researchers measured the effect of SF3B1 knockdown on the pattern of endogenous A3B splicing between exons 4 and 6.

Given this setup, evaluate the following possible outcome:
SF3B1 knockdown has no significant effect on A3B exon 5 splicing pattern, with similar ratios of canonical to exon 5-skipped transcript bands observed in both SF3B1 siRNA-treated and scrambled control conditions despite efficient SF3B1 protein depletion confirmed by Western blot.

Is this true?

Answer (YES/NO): NO